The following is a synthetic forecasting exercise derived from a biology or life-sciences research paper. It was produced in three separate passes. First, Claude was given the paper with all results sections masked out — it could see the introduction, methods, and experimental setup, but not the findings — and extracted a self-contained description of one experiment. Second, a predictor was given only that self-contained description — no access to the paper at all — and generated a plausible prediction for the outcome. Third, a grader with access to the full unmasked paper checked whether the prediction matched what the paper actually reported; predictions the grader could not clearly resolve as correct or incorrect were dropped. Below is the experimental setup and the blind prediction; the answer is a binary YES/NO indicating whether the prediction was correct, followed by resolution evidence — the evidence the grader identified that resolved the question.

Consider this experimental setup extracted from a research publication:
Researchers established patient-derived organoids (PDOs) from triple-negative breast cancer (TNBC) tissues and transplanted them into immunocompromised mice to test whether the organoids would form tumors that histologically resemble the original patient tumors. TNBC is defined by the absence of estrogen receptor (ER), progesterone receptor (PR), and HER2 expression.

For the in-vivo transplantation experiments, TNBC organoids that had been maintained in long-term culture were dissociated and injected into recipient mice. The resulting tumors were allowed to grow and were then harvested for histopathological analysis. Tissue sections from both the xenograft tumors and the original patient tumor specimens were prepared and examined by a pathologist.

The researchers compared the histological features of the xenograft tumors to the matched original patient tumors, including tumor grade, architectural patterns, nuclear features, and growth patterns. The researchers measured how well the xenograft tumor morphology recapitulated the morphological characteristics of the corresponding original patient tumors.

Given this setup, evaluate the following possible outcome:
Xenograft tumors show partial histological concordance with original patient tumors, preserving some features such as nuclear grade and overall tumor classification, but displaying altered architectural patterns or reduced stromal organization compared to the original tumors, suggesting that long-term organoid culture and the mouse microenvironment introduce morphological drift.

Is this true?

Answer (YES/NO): NO